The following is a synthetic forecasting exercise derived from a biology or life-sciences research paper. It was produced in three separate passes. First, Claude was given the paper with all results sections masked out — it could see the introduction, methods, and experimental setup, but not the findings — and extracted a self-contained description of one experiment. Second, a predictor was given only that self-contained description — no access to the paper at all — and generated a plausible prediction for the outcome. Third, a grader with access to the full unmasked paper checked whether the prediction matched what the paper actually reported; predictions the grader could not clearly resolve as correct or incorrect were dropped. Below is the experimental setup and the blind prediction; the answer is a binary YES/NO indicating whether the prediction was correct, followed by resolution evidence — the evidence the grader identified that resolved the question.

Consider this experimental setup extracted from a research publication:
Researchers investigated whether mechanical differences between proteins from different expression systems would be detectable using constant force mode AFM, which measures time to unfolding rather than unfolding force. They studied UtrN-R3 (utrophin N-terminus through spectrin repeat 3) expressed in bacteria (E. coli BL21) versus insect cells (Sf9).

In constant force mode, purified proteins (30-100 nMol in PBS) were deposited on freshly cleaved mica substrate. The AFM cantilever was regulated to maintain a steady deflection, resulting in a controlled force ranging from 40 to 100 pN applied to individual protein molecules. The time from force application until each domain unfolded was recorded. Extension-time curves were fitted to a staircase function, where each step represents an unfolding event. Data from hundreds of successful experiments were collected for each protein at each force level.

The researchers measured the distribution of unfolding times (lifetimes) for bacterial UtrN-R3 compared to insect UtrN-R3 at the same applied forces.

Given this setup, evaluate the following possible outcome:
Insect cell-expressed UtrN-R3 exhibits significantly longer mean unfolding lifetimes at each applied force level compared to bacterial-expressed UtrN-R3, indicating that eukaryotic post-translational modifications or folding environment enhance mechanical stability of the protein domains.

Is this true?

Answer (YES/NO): YES